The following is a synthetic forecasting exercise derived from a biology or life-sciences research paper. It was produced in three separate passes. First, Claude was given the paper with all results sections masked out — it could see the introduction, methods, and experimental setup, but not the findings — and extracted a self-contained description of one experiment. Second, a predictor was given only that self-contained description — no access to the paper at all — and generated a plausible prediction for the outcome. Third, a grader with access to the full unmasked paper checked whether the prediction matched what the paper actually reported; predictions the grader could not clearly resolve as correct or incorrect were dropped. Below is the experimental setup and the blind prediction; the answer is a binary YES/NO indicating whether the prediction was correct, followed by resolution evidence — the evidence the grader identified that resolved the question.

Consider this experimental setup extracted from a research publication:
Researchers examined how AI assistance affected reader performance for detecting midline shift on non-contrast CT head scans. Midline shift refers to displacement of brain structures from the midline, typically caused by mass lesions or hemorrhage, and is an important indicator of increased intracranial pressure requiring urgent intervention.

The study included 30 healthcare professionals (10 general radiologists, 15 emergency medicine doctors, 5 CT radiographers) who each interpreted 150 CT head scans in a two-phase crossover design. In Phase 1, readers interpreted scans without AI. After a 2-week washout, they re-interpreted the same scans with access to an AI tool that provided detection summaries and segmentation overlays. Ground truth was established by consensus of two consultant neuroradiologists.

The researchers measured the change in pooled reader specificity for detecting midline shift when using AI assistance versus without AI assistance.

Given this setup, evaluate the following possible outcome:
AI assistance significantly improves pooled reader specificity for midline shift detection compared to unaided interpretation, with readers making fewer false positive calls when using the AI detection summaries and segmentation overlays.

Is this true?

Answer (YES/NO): NO